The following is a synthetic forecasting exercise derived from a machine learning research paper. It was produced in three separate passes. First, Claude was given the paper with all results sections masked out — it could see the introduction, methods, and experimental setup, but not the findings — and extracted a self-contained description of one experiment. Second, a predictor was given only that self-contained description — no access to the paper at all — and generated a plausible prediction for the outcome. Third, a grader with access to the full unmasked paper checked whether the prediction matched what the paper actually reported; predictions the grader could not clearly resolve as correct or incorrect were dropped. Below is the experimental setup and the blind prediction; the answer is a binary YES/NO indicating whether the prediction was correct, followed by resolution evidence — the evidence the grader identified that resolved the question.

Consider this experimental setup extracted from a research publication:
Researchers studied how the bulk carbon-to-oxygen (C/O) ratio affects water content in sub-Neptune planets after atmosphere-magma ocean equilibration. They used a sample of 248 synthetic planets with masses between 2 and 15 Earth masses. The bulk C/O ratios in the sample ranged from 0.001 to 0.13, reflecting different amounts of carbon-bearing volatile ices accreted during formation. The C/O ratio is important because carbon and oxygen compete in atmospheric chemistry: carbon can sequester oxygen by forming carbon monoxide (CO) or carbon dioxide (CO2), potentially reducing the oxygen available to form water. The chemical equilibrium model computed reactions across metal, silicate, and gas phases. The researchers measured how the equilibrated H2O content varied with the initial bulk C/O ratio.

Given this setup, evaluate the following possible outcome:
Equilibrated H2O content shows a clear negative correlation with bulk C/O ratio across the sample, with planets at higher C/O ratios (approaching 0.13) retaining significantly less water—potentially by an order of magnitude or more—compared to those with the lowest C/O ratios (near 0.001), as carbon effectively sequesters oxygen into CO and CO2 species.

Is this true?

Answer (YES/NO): NO